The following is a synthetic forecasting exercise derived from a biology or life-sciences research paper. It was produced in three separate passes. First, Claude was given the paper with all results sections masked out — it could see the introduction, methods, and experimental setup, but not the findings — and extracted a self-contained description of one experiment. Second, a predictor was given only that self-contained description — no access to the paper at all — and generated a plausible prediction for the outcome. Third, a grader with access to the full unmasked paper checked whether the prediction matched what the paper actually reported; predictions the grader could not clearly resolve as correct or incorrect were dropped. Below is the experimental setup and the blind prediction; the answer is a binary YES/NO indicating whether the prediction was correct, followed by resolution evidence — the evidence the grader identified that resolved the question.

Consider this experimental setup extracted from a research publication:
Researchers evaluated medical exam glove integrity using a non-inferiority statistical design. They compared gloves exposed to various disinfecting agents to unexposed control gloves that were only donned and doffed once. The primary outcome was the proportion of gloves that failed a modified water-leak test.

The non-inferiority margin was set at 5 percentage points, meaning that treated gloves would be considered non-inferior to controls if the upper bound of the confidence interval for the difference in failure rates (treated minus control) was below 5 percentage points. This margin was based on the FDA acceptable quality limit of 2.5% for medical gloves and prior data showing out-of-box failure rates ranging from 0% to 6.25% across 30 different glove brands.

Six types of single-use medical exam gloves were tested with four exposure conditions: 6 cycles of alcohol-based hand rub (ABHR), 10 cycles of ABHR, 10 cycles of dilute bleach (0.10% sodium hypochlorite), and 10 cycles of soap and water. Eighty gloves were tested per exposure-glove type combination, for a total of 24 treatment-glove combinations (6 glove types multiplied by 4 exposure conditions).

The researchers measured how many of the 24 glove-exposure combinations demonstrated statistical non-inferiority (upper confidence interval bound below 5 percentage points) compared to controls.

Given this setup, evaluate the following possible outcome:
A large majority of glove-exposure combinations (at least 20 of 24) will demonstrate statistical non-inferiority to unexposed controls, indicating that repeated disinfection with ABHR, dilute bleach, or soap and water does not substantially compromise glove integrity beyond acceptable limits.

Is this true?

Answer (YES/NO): NO